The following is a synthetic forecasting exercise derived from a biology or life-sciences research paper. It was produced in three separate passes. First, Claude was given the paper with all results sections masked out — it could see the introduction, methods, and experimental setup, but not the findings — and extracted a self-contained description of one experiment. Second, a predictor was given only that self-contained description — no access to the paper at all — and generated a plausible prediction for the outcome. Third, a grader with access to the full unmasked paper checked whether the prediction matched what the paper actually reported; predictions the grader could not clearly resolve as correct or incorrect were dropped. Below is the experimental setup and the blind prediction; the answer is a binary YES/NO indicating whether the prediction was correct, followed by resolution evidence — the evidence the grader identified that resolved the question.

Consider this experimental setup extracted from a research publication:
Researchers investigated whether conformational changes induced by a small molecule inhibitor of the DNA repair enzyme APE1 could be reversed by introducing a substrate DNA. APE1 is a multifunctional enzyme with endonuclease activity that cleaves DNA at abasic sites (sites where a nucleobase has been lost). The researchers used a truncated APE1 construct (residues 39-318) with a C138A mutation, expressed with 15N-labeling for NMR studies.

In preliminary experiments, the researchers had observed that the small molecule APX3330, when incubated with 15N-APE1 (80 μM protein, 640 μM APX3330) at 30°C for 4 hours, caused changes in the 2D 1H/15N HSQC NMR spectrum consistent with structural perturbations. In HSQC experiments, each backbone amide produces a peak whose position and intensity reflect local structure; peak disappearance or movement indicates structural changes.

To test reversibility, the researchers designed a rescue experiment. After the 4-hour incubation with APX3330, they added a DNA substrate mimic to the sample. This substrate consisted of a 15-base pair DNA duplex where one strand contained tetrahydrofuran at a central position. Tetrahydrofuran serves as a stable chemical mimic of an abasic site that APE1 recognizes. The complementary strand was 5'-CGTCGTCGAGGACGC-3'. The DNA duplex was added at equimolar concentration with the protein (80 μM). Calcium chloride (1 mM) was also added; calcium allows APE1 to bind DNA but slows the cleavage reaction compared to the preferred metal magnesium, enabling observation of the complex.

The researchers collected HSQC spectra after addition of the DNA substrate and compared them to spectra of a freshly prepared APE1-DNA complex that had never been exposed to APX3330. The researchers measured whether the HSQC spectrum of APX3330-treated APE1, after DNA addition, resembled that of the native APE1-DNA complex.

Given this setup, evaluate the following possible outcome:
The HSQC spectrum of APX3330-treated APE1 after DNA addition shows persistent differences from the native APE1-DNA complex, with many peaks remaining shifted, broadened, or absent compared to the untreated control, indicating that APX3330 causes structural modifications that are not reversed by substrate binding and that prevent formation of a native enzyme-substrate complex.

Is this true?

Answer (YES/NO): NO